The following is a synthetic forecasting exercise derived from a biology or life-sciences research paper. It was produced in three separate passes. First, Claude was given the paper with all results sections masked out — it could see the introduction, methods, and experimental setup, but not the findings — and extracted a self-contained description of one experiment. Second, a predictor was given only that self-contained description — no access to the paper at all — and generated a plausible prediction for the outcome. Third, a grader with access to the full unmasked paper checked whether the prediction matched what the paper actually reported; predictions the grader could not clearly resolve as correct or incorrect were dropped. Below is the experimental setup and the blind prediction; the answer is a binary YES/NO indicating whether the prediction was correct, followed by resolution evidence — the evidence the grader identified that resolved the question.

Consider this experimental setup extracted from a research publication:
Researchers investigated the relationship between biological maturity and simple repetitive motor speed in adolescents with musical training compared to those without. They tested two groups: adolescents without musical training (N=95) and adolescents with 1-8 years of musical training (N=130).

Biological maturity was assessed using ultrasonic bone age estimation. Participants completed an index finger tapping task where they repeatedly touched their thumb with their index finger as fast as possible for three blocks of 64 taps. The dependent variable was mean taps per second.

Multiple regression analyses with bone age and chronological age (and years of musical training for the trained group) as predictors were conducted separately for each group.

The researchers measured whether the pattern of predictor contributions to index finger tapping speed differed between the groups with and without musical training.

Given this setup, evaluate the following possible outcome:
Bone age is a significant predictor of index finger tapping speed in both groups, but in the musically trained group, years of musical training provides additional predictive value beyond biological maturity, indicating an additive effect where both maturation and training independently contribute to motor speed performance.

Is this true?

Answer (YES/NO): NO